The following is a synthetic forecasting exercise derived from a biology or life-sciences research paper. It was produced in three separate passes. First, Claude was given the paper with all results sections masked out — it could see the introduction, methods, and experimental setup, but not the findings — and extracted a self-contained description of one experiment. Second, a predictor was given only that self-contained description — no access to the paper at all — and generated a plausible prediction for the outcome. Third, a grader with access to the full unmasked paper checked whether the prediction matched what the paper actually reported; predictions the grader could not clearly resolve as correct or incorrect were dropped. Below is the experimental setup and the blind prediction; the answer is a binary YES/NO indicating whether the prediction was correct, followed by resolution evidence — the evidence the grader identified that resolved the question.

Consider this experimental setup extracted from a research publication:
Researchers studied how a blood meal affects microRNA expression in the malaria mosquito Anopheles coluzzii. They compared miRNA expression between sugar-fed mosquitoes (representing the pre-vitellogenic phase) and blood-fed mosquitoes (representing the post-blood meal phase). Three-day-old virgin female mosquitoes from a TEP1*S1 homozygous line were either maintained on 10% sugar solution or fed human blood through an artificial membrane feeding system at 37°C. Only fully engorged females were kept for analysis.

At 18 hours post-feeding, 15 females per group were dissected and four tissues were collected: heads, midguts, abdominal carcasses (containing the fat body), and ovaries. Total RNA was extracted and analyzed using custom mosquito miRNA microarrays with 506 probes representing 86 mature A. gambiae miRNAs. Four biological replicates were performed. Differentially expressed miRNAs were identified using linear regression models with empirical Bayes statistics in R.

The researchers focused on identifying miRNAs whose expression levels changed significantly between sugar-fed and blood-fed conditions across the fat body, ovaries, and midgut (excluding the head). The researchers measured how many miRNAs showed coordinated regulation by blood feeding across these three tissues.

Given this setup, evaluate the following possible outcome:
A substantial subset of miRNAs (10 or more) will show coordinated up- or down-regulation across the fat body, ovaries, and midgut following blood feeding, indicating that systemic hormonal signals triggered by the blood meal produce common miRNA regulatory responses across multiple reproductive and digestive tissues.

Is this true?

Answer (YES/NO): NO